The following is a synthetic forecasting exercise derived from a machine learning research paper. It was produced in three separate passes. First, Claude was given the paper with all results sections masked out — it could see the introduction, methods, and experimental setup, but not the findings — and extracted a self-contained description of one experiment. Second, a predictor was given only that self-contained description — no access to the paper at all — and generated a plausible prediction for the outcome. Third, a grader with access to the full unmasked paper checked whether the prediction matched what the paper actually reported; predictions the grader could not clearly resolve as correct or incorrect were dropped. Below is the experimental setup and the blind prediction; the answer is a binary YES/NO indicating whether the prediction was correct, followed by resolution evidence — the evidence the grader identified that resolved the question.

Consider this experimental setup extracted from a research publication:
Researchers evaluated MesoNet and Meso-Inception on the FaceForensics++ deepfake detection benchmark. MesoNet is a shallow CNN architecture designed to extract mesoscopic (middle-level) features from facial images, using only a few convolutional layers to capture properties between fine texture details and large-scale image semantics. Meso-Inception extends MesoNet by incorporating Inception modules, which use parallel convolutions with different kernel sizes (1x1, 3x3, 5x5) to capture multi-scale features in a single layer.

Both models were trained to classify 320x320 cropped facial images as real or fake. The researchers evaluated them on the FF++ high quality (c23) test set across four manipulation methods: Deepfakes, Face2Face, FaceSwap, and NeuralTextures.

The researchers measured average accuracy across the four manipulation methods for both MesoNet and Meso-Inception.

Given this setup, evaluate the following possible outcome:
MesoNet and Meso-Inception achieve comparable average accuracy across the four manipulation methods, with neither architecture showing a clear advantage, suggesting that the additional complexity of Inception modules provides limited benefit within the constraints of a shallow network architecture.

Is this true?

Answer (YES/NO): NO